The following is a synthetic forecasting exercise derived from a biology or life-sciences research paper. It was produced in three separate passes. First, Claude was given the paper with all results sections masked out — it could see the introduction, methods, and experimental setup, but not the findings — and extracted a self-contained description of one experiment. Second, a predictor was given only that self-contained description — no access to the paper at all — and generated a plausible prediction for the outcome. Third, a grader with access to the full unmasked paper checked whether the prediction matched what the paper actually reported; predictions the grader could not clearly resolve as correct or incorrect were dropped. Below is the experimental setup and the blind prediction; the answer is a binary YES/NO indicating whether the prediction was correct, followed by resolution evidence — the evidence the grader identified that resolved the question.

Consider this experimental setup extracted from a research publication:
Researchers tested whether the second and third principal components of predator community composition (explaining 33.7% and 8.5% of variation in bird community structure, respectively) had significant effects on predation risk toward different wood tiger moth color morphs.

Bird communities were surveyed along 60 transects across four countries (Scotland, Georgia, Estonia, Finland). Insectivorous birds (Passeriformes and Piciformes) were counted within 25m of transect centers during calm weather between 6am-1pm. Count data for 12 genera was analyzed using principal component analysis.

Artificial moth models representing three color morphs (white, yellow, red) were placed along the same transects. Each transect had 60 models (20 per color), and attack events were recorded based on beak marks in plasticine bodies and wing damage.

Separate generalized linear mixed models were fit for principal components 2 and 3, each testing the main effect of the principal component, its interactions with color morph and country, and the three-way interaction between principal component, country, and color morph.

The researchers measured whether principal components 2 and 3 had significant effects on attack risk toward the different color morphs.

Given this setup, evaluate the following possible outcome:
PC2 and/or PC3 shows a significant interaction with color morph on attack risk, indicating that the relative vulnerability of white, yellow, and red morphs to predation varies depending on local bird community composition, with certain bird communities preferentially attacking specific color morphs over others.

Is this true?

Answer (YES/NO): NO